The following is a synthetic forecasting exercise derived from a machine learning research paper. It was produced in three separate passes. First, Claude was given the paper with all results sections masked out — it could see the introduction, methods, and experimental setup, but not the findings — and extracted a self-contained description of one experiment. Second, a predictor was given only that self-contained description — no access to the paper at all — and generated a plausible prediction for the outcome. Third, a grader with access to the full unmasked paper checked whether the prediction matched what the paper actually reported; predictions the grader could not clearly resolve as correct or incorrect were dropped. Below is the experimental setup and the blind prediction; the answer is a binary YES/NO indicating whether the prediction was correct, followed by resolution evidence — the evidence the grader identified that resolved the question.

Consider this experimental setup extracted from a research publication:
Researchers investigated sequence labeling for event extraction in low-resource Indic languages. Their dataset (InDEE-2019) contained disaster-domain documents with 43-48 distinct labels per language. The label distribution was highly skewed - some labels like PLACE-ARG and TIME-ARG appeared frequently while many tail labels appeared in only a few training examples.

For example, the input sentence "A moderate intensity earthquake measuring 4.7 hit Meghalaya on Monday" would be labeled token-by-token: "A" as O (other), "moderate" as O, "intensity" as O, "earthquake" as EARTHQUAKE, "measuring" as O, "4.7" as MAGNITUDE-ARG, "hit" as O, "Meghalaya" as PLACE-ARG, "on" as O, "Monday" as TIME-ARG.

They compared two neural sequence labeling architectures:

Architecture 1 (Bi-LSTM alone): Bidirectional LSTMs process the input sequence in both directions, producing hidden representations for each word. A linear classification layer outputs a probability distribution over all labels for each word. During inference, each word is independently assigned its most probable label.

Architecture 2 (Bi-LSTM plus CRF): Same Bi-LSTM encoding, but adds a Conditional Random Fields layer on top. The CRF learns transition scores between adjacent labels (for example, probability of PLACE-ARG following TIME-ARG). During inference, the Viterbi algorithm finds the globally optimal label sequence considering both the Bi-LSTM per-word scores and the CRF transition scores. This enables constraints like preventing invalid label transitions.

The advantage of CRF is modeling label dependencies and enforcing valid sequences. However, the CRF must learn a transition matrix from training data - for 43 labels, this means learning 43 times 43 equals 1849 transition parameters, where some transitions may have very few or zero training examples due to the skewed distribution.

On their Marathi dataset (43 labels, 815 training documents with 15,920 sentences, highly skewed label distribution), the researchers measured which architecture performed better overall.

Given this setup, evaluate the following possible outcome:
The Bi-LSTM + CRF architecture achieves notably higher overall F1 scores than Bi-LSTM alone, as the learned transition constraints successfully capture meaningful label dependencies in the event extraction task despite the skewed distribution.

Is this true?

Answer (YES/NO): NO